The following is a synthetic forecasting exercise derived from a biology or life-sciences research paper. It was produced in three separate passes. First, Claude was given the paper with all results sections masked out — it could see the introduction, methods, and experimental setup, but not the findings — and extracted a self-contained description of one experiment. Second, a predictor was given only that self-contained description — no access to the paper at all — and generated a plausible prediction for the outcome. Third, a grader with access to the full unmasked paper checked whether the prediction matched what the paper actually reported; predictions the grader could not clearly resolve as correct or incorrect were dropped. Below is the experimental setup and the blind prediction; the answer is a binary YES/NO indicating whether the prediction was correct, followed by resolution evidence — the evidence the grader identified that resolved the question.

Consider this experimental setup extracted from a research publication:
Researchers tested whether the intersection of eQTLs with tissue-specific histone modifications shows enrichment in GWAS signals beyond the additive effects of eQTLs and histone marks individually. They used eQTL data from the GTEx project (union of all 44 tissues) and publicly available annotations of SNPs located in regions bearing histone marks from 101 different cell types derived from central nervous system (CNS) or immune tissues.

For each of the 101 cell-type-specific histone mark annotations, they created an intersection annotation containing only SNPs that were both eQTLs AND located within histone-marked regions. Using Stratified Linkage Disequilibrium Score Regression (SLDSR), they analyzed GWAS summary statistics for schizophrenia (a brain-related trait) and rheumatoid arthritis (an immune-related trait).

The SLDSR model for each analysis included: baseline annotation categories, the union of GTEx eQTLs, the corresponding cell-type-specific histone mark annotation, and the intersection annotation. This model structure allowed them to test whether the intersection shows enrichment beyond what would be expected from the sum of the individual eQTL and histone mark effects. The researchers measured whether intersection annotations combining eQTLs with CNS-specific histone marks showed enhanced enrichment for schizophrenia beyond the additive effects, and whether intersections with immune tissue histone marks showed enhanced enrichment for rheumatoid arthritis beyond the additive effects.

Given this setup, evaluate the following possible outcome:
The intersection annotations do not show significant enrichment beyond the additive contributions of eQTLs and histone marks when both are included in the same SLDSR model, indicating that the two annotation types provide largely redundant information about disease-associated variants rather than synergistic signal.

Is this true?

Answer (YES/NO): NO